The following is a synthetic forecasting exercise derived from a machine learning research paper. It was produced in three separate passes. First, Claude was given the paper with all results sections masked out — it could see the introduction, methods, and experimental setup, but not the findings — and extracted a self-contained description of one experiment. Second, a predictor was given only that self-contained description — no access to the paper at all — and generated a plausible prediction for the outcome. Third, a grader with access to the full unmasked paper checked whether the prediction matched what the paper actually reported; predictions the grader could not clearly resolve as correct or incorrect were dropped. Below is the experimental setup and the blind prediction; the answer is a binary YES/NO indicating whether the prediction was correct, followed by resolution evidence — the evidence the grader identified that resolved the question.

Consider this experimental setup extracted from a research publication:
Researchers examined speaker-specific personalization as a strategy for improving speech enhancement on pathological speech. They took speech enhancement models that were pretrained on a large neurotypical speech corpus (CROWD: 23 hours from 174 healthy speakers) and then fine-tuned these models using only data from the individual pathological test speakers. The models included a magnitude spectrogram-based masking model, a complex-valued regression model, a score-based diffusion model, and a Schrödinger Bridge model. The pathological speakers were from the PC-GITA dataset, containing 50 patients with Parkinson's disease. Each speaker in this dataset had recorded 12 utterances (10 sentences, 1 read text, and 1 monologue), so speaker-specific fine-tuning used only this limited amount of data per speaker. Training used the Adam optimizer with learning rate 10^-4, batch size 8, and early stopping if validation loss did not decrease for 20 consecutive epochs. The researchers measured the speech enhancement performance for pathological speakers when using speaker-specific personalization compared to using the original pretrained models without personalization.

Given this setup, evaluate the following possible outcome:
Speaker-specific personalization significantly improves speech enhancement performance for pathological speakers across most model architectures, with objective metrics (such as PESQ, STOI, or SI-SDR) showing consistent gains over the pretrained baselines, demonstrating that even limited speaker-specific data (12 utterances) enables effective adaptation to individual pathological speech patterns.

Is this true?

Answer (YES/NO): NO